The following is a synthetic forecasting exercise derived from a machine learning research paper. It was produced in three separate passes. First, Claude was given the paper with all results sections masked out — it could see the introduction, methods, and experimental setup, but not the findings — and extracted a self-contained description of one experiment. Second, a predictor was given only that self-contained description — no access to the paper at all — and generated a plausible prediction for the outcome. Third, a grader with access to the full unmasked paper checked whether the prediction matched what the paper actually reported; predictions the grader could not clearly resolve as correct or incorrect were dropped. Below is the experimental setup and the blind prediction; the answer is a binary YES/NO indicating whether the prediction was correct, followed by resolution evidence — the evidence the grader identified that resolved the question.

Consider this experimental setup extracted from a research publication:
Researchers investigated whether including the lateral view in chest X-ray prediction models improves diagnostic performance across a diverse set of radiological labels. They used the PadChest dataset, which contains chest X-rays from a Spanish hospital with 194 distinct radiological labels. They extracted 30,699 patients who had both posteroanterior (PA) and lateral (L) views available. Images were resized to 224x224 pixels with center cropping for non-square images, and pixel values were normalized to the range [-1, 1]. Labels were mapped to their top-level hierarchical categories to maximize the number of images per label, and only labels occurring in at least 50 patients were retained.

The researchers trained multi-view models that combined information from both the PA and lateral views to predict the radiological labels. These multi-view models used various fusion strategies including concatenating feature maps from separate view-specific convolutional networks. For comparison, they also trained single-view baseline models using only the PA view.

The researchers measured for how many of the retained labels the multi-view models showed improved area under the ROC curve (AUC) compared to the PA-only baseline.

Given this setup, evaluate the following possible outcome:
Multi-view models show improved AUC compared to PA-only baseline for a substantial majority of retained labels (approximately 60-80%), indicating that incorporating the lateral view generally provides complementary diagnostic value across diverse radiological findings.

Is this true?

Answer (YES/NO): NO